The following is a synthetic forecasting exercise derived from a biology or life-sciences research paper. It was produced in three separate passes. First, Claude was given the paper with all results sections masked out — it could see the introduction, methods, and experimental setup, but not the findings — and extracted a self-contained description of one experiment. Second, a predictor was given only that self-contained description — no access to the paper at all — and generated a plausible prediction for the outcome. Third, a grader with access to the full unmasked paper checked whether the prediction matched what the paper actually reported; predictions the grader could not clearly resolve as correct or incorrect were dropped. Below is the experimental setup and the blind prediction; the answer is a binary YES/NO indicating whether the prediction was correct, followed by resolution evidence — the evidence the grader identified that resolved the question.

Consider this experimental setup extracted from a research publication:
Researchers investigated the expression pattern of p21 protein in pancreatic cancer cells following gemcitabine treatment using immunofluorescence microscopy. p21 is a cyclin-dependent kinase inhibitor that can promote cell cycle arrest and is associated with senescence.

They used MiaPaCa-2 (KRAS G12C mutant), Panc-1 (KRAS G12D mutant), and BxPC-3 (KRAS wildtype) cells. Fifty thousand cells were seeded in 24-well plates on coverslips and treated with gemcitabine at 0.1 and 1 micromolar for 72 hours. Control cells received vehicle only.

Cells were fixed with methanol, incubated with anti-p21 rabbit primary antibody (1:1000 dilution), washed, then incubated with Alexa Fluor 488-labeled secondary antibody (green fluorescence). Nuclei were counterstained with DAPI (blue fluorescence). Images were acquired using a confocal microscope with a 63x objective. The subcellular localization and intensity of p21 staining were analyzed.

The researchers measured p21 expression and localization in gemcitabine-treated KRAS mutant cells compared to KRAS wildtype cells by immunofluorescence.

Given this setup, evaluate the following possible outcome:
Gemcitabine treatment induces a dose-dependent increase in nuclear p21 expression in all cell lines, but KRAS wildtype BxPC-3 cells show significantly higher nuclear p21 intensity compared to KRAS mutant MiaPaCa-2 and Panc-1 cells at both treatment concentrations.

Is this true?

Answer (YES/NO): NO